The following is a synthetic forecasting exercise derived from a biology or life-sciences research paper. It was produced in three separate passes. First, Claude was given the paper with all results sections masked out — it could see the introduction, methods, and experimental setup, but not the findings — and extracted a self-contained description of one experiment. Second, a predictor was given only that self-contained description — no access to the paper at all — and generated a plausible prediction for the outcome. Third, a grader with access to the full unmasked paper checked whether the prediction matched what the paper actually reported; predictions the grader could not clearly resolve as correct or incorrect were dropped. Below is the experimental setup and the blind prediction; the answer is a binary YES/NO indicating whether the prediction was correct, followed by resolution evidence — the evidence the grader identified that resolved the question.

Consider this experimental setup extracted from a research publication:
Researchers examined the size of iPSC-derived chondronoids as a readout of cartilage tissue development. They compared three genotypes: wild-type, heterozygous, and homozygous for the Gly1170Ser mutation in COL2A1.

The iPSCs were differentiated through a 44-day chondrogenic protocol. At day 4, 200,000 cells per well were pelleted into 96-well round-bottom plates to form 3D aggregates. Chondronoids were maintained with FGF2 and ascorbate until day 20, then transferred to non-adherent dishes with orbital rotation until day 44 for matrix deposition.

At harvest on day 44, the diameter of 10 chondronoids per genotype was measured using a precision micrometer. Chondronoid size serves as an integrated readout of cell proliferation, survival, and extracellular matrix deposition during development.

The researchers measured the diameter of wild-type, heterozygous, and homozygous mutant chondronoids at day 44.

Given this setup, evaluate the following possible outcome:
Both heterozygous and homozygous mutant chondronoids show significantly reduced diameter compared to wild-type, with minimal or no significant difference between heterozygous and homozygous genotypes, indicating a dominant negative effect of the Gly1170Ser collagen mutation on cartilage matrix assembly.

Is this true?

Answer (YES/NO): NO